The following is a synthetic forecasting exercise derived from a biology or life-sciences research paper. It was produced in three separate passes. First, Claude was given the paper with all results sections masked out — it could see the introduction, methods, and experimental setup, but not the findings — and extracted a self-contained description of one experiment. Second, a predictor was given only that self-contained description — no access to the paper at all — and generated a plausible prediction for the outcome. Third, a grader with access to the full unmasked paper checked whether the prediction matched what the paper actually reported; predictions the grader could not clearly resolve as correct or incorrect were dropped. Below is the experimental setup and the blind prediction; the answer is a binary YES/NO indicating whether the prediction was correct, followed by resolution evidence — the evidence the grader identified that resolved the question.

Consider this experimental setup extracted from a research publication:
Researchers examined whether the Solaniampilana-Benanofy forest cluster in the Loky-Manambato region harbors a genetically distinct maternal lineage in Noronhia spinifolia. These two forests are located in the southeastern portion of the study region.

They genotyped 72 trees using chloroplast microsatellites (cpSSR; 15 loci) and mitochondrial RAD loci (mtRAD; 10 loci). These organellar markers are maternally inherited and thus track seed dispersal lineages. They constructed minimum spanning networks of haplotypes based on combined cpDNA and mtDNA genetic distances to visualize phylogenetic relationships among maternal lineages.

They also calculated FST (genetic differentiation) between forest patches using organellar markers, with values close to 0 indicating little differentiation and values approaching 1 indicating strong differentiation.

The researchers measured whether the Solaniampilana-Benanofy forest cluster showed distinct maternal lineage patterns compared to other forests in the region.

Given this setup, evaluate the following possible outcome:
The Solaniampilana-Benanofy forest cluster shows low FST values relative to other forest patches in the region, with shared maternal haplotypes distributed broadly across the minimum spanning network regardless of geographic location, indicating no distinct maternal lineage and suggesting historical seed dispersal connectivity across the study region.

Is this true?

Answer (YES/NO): NO